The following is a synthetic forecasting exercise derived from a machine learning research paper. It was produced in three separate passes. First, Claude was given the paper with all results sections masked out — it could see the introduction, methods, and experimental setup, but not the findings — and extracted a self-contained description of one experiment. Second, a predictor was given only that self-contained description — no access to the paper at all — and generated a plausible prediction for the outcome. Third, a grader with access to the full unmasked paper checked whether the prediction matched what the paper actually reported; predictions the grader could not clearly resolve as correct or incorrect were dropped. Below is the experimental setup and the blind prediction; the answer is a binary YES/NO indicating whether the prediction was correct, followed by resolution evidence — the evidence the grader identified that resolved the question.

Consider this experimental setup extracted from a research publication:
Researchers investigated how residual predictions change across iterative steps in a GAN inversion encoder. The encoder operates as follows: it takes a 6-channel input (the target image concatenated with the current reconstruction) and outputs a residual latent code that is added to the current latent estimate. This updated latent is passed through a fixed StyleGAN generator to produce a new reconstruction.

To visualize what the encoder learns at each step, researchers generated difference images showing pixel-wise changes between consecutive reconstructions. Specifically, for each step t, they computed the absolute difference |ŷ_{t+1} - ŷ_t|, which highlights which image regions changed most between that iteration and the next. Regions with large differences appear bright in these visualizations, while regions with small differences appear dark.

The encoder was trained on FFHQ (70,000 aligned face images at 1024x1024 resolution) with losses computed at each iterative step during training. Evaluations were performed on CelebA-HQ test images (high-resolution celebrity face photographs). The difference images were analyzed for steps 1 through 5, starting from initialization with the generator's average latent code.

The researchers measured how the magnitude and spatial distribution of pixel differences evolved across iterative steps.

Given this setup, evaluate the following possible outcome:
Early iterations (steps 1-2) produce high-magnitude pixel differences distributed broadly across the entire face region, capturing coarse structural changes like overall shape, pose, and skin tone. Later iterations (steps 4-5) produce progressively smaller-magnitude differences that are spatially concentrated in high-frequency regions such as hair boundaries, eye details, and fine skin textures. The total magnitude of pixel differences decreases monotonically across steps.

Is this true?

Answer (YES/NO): YES